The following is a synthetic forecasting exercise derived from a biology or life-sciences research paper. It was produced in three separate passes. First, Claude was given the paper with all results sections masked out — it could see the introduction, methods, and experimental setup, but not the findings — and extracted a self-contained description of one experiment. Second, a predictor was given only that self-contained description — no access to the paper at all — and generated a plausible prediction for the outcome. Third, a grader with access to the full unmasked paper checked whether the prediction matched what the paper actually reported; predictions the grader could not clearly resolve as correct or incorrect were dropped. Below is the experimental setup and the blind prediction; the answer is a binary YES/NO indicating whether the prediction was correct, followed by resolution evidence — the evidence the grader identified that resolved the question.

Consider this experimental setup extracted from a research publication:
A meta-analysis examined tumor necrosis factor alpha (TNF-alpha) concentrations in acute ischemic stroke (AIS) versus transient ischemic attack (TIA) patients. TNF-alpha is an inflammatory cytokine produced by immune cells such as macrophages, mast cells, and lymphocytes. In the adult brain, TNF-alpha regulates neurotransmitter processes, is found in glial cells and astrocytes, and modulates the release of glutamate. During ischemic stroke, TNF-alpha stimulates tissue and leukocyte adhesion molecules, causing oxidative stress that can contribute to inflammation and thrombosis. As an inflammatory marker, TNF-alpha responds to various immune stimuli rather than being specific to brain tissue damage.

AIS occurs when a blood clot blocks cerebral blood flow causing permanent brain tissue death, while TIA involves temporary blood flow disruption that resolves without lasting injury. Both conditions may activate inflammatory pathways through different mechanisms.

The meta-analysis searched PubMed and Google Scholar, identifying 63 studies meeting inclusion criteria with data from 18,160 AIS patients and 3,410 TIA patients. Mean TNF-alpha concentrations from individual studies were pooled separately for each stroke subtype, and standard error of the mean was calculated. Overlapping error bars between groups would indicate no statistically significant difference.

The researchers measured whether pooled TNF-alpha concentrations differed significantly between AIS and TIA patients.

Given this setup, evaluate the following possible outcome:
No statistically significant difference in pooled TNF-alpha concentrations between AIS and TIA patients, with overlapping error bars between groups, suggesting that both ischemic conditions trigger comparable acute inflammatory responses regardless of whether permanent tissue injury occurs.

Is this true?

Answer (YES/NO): YES